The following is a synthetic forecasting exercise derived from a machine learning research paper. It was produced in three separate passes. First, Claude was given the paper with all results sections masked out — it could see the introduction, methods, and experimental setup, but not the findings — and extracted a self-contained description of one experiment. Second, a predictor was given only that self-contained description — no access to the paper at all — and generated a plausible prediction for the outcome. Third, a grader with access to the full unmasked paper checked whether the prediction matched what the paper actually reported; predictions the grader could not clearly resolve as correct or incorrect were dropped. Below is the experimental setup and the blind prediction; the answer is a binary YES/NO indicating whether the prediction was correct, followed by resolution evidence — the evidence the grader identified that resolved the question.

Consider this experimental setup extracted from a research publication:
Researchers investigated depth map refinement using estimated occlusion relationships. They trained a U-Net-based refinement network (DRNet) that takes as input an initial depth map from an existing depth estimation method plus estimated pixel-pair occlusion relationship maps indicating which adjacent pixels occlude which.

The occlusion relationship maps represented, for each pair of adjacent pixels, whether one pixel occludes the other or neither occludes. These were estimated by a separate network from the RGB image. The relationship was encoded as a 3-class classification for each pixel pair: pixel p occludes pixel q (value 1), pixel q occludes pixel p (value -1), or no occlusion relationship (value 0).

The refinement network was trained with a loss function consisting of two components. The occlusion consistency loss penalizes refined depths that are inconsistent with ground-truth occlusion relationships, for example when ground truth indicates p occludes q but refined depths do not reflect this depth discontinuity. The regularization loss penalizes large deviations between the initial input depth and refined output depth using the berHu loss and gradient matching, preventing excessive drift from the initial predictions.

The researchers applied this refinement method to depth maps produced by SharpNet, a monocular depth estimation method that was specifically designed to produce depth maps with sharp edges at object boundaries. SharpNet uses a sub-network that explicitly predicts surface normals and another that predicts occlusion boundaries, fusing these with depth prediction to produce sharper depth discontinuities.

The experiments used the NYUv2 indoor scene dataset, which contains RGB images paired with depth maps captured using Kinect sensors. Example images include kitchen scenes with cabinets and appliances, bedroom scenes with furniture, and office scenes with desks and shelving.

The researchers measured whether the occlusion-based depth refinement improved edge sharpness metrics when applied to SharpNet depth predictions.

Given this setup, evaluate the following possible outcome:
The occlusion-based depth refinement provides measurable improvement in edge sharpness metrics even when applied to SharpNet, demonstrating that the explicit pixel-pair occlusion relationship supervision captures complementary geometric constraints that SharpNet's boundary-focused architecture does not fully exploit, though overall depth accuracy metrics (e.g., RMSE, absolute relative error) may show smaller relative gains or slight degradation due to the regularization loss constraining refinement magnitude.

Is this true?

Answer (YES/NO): NO